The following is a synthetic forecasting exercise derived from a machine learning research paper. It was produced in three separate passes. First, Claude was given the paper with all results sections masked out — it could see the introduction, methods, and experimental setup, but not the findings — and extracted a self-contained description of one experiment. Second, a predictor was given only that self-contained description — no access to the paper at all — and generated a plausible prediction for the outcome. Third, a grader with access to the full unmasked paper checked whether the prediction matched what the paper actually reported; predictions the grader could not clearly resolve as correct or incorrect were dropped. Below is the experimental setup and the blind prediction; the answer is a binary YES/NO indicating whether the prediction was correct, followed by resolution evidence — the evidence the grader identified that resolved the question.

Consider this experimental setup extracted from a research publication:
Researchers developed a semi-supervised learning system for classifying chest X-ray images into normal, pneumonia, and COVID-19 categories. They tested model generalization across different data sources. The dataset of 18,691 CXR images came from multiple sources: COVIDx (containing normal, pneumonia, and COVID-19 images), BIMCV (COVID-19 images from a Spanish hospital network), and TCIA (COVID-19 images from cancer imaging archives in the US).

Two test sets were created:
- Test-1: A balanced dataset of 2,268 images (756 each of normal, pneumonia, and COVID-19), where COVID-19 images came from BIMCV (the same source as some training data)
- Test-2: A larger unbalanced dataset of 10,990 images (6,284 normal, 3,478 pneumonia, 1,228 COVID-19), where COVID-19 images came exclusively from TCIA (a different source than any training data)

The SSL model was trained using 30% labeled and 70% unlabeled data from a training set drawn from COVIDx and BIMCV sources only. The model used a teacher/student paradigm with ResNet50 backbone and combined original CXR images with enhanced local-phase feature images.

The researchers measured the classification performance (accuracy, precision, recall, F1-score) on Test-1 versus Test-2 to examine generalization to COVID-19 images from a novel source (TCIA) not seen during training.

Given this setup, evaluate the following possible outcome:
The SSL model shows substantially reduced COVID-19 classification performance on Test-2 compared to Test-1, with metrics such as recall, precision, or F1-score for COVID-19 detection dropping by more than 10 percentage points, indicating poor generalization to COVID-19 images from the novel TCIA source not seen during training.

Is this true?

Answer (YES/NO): NO